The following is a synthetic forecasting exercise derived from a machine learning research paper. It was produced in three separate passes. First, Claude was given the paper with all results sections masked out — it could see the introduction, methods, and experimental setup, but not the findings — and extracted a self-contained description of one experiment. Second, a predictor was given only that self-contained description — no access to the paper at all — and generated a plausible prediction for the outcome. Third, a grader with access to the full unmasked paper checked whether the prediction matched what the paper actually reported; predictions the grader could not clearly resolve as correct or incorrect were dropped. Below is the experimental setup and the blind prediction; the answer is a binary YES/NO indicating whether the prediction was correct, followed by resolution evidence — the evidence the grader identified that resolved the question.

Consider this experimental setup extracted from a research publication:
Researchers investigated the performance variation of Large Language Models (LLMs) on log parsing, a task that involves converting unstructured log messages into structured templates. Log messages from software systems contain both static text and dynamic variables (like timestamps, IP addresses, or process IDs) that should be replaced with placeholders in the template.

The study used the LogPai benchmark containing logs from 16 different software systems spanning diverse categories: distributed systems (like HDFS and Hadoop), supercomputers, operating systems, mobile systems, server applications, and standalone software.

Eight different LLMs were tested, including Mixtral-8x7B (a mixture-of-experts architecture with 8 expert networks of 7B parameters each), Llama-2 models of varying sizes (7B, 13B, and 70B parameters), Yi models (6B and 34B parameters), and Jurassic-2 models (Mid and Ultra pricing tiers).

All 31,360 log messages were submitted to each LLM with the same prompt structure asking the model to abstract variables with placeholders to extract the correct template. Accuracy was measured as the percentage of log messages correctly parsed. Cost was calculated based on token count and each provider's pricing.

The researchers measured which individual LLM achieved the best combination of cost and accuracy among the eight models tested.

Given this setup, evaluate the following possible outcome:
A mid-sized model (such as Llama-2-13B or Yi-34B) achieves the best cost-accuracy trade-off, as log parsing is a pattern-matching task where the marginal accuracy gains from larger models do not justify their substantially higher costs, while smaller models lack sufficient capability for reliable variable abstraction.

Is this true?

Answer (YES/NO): NO